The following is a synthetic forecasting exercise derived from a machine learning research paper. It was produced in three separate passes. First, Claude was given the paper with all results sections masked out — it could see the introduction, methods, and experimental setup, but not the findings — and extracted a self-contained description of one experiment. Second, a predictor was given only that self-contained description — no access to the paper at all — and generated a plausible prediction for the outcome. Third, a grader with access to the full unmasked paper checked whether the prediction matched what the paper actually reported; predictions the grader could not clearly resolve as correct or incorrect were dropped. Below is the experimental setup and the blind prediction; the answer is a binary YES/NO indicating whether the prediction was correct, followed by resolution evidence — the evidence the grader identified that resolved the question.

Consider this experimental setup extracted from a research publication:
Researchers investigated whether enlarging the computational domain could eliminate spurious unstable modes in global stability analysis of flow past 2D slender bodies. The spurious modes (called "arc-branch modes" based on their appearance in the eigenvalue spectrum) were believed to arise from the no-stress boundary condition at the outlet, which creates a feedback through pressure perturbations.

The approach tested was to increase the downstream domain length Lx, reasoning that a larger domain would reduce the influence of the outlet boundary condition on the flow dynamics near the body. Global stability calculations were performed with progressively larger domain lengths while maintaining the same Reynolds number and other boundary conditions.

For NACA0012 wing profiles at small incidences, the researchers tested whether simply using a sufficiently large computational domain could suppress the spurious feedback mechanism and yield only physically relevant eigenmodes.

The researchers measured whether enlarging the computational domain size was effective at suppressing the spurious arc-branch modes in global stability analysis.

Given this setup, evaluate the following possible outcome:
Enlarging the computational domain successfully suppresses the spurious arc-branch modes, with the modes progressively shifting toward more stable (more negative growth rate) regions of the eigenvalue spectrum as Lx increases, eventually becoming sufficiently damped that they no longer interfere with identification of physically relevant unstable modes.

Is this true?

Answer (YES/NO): NO